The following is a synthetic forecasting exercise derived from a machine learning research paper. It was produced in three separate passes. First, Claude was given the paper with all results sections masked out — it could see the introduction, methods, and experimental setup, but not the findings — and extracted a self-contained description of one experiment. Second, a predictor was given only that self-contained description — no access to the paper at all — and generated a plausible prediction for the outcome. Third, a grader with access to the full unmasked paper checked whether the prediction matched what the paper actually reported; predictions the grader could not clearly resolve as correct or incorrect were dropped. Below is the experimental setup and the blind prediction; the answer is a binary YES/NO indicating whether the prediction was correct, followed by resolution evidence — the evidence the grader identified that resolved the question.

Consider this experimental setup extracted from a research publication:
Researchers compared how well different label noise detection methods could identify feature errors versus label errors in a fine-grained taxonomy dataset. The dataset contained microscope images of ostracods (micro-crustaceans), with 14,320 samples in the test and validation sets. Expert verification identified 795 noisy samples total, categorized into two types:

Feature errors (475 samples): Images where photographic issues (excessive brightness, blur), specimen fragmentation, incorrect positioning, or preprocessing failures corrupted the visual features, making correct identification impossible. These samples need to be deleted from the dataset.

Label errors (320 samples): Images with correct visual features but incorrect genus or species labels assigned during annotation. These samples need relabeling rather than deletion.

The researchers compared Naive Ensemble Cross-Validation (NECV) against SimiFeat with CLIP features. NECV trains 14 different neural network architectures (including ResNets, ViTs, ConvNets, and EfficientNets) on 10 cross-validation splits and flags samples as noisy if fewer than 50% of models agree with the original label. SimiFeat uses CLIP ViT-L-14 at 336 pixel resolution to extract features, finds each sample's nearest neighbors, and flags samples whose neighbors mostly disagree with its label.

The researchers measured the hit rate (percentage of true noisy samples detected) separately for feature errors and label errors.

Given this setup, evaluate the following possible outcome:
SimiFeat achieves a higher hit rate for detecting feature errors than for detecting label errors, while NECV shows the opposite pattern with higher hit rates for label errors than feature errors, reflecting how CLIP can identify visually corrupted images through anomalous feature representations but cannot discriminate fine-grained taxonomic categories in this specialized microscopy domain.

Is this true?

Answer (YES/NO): NO